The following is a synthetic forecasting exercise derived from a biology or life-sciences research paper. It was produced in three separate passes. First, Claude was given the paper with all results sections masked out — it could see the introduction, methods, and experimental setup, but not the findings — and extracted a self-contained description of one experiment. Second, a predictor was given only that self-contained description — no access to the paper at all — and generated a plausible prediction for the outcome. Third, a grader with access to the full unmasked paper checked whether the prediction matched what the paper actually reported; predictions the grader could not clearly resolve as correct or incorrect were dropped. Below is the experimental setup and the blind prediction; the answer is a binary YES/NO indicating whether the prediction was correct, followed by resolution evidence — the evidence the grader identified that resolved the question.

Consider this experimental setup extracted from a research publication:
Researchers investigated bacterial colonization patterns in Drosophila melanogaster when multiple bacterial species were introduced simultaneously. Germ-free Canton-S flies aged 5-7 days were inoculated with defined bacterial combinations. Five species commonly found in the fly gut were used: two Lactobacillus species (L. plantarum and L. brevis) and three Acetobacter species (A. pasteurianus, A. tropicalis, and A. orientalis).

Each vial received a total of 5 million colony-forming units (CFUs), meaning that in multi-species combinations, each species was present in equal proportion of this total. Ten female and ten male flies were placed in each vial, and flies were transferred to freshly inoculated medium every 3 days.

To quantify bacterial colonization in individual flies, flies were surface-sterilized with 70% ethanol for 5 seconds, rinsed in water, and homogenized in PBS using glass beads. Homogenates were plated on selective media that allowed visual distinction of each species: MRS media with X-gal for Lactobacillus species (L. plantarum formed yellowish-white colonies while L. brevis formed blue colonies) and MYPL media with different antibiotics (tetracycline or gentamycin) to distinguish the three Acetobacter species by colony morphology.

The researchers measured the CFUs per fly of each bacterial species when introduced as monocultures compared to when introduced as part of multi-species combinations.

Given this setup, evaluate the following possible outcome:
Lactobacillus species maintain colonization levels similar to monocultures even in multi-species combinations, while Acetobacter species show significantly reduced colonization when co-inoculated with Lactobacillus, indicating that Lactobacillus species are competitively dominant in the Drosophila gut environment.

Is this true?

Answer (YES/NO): NO